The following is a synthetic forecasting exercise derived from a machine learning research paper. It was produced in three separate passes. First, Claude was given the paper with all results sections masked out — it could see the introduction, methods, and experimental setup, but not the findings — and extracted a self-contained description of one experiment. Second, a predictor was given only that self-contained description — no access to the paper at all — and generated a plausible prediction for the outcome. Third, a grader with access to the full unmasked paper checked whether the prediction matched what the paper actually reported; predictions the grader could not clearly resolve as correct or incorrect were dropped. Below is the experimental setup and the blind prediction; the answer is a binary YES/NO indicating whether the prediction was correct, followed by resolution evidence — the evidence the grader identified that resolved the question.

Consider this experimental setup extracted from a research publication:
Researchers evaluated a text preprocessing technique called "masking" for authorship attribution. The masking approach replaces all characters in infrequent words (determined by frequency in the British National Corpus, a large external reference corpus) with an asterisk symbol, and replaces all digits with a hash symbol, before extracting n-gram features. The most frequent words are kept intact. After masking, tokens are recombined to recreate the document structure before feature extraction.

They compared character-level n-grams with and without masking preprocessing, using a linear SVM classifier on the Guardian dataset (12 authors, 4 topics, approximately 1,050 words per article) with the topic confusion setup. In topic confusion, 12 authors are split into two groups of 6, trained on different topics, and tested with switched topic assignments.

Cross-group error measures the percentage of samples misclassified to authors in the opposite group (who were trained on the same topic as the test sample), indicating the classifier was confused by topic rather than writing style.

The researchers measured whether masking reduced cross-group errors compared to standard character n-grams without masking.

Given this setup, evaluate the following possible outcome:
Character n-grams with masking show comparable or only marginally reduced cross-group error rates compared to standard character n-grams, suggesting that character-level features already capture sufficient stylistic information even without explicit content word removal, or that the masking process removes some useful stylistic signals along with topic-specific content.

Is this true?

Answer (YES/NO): NO